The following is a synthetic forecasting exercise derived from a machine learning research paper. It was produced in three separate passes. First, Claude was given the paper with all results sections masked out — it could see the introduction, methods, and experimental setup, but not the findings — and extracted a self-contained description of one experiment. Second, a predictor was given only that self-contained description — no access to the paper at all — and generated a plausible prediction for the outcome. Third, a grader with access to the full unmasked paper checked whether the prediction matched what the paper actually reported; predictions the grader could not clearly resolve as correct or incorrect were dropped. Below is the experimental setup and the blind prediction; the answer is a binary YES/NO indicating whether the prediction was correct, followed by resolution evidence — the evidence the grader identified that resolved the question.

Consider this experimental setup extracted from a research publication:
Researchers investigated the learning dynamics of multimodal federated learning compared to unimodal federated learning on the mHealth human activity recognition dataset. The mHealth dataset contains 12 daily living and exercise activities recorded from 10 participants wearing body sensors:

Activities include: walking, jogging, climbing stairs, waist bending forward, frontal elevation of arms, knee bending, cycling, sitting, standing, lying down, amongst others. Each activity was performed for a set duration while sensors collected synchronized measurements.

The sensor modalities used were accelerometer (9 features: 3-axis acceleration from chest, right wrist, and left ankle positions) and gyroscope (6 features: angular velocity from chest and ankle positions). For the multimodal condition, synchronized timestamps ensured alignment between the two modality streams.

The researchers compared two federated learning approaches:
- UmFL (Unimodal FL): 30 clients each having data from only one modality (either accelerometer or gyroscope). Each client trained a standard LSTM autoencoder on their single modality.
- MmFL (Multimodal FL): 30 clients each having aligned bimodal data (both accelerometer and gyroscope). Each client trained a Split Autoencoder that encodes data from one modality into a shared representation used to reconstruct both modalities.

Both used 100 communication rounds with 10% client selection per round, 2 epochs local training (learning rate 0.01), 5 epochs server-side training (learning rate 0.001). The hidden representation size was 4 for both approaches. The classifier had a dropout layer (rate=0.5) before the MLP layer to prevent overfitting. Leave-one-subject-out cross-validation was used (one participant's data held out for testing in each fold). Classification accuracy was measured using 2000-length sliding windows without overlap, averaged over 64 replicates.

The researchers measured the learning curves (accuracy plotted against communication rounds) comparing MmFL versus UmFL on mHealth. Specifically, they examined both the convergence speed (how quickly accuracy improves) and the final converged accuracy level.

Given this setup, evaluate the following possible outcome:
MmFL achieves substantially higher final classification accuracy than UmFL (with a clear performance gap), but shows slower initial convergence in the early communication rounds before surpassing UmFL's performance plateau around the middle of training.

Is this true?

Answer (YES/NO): NO